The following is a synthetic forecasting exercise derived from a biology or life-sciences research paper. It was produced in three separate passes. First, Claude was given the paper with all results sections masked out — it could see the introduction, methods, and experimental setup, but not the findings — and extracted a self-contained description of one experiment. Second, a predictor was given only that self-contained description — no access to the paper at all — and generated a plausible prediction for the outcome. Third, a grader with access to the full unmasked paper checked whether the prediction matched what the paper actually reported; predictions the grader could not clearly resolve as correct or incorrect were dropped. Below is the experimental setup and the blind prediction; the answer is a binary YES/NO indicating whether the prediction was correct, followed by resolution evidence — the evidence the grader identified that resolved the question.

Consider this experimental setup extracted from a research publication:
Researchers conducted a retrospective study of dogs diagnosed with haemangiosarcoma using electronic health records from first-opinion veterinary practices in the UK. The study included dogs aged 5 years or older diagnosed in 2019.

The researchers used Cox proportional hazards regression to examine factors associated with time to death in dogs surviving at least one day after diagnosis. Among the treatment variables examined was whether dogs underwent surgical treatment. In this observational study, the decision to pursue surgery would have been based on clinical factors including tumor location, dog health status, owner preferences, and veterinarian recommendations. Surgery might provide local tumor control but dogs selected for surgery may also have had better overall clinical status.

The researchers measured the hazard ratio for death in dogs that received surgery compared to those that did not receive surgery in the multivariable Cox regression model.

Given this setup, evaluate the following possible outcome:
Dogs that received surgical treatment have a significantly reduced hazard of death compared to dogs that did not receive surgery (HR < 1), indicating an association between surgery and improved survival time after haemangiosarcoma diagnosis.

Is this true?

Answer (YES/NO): YES